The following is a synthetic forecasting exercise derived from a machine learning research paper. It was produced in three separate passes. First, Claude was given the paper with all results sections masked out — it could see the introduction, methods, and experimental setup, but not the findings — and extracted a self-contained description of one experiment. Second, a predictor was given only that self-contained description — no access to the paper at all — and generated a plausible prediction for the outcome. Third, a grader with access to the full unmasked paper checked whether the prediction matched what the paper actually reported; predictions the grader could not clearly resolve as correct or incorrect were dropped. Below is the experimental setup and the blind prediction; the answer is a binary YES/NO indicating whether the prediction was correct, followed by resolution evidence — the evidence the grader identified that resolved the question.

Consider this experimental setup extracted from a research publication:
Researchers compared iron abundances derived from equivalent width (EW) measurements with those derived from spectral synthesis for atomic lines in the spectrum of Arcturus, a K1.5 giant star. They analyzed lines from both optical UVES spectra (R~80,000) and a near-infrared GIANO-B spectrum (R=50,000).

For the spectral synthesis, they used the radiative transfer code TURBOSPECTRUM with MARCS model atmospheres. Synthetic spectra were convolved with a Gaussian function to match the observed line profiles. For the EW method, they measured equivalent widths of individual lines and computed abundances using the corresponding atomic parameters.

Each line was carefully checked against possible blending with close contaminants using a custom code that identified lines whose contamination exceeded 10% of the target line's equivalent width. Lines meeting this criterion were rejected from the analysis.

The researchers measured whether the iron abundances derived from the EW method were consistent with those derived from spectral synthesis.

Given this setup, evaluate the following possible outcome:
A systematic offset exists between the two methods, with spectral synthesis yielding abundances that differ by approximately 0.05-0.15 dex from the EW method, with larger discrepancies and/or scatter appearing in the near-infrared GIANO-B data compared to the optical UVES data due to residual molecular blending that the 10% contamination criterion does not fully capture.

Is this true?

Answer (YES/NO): NO